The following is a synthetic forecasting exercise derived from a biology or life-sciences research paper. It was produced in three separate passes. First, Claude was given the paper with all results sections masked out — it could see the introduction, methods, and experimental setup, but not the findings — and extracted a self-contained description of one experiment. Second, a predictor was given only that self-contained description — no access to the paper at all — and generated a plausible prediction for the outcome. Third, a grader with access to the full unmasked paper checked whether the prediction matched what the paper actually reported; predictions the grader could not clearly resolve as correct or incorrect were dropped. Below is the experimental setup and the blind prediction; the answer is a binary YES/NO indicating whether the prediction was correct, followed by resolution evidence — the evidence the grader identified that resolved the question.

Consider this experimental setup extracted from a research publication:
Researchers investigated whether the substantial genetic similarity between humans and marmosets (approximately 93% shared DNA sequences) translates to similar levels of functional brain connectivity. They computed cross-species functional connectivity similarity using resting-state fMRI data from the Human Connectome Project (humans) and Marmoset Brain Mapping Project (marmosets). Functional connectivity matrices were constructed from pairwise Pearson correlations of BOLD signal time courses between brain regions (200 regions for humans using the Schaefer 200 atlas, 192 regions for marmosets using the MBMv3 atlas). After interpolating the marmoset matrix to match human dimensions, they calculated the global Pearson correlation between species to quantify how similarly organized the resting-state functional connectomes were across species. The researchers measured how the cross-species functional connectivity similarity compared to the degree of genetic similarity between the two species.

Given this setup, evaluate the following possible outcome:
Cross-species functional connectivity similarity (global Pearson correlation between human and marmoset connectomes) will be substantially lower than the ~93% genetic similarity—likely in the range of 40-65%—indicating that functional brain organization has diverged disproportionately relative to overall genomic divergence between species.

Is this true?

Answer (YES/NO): NO